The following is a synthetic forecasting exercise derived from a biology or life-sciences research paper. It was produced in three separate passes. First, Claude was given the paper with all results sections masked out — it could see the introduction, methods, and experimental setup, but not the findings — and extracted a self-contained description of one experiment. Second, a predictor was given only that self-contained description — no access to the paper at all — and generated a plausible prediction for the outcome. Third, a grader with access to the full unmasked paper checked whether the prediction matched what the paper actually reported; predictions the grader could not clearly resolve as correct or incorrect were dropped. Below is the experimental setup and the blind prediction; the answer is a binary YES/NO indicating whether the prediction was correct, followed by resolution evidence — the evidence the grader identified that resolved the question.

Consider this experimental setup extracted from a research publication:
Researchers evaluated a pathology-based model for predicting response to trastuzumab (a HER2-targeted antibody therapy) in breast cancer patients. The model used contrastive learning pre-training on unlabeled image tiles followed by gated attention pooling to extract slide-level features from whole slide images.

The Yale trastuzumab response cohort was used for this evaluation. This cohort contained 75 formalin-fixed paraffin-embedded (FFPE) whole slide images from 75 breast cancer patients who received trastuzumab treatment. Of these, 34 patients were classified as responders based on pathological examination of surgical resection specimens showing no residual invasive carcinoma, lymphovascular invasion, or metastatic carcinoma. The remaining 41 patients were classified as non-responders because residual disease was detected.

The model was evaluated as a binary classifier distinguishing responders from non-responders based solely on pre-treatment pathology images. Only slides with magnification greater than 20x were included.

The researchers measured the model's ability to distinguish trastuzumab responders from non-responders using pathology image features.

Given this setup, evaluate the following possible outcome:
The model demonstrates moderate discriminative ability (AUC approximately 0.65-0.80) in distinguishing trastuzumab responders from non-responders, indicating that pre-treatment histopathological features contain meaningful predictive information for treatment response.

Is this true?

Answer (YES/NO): YES